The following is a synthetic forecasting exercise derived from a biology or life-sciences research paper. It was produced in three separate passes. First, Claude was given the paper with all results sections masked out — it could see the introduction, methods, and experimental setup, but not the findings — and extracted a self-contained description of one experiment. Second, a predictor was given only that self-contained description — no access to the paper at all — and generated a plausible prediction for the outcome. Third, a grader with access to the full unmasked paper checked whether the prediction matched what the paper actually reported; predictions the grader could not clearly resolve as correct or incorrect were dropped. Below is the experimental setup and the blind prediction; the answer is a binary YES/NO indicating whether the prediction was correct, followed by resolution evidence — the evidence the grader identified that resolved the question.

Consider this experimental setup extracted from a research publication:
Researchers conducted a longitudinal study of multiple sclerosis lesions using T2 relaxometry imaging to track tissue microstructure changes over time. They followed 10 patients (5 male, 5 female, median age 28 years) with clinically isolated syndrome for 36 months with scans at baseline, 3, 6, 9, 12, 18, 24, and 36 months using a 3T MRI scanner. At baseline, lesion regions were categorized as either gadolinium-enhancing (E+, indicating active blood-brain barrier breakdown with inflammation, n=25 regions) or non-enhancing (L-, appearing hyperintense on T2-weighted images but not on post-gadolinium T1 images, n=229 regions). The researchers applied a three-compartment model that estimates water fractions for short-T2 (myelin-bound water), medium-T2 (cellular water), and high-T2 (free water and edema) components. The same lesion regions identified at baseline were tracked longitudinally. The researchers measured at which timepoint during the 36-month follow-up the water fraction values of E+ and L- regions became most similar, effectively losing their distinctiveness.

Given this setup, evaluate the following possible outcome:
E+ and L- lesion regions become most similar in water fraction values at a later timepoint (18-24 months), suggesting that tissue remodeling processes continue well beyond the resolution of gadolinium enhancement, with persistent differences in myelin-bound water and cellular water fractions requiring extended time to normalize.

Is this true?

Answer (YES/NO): NO